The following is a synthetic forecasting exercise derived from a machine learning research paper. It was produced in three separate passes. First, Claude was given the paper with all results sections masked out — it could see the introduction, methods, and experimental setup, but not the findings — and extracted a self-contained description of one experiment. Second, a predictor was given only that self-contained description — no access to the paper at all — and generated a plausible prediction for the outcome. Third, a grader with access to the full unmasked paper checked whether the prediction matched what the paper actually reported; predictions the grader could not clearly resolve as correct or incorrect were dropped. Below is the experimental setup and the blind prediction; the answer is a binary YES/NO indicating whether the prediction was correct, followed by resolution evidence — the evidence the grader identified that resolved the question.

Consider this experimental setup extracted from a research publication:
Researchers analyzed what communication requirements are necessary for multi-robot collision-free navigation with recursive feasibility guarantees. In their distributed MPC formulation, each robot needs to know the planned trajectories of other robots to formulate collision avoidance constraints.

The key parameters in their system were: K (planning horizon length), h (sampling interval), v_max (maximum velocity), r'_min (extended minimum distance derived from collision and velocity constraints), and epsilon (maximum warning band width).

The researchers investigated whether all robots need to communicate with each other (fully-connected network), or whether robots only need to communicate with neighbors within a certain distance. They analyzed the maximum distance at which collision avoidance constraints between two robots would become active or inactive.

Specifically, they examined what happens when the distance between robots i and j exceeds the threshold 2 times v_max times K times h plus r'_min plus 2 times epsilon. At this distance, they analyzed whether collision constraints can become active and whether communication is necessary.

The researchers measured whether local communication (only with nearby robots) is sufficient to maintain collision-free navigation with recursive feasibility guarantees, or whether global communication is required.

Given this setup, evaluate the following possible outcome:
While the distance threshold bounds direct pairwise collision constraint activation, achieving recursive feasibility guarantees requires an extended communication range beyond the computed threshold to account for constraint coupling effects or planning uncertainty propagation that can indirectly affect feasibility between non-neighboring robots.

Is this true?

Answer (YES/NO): NO